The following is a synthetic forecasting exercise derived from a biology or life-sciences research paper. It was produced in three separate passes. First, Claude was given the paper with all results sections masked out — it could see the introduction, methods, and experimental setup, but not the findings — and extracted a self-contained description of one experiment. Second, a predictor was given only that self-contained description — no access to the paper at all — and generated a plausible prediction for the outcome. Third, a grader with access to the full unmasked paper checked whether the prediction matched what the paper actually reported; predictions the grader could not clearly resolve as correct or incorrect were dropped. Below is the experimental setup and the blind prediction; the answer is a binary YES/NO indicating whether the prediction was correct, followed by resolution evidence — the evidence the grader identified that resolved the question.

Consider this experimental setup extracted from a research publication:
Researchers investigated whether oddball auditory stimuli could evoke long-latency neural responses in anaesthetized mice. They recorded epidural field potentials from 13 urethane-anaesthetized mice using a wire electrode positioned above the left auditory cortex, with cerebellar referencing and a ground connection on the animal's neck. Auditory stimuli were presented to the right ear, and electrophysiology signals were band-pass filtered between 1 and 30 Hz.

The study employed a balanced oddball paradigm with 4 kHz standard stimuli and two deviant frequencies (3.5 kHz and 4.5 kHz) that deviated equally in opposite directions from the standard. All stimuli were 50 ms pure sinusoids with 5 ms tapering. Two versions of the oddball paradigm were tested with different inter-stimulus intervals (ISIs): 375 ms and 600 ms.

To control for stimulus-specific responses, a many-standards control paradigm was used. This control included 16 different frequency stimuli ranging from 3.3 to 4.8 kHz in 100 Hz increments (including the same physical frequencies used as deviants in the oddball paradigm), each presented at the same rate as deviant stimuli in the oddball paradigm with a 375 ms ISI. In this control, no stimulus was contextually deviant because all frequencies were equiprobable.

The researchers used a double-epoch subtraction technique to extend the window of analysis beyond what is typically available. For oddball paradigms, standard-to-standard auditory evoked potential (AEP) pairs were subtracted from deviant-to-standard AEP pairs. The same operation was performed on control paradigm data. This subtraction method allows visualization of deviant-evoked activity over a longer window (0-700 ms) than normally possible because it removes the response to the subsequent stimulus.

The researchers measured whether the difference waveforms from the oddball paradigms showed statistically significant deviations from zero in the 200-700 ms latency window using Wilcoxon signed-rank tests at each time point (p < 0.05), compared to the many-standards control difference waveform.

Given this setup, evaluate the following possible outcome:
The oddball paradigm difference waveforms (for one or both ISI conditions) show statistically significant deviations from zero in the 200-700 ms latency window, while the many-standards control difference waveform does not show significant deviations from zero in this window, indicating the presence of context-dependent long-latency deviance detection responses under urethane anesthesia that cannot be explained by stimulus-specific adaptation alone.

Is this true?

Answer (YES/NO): YES